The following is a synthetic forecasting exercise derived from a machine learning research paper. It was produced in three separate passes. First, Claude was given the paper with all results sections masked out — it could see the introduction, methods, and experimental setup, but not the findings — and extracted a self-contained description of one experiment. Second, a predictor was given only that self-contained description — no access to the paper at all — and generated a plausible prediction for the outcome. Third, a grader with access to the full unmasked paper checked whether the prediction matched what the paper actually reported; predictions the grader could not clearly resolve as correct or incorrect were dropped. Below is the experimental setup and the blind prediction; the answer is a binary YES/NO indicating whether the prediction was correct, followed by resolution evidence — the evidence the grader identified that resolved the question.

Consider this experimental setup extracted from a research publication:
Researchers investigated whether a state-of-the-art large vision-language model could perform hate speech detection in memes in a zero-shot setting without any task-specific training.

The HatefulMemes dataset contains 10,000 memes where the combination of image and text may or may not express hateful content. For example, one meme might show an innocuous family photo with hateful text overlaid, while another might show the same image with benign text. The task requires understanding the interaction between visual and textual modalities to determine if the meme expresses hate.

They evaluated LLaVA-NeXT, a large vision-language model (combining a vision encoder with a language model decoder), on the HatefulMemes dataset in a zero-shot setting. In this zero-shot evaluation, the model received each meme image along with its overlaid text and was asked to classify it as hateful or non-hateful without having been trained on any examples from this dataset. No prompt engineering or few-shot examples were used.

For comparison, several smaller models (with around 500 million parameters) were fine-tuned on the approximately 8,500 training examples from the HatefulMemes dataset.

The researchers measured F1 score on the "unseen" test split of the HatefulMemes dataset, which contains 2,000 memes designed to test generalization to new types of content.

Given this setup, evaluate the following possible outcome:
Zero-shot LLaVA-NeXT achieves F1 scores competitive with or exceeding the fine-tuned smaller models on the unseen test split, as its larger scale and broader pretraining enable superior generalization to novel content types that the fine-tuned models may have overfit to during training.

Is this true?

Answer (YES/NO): NO